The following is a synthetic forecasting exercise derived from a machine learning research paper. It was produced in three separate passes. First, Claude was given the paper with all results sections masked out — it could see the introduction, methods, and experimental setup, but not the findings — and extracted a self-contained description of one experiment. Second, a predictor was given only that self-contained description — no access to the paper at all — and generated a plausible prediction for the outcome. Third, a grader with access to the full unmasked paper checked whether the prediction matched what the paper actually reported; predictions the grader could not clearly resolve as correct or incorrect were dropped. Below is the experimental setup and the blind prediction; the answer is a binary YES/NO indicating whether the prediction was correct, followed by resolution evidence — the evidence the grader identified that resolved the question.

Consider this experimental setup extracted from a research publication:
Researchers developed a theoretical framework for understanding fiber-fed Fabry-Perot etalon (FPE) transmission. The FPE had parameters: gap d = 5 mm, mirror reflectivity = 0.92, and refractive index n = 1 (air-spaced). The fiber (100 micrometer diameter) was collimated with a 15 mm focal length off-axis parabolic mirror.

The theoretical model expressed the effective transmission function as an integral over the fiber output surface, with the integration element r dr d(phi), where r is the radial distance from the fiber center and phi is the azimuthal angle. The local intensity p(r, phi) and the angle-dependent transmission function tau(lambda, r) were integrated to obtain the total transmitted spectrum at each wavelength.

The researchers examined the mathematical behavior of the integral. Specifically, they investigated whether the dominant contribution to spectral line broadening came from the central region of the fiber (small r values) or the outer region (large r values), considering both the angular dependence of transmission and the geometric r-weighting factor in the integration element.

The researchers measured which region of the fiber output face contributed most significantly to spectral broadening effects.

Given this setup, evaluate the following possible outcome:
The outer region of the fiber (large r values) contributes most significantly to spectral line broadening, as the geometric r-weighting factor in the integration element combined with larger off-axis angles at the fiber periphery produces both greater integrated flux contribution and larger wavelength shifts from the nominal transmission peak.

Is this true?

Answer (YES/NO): YES